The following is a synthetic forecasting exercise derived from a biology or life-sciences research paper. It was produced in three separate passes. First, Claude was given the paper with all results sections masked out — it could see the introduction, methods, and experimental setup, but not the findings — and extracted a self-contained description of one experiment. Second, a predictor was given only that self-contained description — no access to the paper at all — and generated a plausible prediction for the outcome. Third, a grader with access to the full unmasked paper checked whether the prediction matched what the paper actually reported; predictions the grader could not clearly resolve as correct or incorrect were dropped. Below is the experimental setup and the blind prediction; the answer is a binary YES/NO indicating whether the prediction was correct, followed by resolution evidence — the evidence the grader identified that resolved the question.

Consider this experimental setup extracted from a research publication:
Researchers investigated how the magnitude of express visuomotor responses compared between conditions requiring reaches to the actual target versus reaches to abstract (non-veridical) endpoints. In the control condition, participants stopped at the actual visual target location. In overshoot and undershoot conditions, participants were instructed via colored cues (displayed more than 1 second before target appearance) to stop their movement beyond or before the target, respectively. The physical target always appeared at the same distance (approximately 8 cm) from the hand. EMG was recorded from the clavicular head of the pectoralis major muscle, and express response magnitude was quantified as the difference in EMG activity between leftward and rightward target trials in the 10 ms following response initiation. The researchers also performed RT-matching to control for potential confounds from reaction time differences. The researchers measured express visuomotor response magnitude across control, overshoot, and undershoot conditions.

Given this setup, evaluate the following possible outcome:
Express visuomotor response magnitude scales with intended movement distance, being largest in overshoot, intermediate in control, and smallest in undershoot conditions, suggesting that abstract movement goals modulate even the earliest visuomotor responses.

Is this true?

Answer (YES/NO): NO